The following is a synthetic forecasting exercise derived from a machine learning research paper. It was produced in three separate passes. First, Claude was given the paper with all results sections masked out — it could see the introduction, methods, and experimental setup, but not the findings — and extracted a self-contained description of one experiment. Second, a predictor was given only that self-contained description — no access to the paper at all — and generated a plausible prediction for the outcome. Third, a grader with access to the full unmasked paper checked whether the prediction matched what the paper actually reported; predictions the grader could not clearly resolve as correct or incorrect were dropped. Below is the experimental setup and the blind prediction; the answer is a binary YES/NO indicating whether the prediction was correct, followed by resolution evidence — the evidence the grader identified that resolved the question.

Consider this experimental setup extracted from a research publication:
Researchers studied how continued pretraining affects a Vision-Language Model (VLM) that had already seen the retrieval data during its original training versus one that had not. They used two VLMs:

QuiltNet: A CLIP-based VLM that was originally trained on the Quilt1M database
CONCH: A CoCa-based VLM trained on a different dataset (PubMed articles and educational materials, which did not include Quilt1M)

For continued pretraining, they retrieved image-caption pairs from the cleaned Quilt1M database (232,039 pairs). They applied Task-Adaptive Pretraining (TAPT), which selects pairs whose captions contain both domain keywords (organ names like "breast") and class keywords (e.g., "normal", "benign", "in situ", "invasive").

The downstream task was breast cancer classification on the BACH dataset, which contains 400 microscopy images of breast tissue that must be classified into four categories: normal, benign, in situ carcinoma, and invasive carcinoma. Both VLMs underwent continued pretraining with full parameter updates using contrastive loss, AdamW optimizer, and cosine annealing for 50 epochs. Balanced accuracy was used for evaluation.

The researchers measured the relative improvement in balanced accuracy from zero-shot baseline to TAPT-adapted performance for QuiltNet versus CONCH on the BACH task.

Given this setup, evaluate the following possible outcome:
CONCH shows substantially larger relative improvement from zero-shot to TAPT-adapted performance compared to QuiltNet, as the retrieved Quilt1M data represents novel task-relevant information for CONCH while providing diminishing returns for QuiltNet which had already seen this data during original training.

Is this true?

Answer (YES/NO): NO